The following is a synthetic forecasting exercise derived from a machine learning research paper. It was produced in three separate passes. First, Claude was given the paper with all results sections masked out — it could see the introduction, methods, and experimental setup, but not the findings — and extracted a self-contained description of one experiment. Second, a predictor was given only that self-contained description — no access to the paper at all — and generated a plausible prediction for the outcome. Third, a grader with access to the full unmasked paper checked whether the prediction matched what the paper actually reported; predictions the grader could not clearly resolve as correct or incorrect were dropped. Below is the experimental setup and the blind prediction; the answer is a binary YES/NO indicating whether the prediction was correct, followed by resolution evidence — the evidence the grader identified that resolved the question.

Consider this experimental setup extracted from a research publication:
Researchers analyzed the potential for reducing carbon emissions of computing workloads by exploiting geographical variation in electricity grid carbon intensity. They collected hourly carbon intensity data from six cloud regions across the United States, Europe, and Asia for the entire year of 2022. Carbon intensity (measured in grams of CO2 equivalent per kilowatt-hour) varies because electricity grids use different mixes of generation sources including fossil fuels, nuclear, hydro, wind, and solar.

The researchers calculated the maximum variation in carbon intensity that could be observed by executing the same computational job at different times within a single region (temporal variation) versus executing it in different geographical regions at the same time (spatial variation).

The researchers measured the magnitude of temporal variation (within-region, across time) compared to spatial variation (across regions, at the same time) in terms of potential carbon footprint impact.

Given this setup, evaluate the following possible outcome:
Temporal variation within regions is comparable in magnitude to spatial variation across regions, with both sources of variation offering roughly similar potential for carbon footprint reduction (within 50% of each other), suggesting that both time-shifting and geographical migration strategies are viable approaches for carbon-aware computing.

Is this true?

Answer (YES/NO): NO